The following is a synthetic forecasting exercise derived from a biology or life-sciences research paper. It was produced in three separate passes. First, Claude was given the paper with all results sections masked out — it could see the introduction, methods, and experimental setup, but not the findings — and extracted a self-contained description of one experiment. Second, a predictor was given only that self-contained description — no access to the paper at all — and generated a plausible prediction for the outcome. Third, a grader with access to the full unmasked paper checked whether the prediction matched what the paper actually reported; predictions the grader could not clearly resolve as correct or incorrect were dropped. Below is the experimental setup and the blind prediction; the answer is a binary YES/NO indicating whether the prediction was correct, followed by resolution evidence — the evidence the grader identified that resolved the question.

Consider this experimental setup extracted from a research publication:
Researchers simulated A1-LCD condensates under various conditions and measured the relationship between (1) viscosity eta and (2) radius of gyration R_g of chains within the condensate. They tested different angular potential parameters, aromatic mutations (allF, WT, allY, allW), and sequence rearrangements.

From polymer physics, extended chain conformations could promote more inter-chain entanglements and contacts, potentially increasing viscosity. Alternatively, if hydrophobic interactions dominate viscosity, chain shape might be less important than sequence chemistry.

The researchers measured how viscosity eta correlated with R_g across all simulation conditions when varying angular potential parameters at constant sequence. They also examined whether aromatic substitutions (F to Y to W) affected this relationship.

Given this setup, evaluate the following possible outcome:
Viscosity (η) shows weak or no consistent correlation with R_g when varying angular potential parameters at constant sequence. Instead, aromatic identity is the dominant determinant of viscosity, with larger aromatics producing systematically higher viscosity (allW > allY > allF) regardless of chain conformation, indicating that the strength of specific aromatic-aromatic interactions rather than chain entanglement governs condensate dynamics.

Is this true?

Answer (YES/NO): NO